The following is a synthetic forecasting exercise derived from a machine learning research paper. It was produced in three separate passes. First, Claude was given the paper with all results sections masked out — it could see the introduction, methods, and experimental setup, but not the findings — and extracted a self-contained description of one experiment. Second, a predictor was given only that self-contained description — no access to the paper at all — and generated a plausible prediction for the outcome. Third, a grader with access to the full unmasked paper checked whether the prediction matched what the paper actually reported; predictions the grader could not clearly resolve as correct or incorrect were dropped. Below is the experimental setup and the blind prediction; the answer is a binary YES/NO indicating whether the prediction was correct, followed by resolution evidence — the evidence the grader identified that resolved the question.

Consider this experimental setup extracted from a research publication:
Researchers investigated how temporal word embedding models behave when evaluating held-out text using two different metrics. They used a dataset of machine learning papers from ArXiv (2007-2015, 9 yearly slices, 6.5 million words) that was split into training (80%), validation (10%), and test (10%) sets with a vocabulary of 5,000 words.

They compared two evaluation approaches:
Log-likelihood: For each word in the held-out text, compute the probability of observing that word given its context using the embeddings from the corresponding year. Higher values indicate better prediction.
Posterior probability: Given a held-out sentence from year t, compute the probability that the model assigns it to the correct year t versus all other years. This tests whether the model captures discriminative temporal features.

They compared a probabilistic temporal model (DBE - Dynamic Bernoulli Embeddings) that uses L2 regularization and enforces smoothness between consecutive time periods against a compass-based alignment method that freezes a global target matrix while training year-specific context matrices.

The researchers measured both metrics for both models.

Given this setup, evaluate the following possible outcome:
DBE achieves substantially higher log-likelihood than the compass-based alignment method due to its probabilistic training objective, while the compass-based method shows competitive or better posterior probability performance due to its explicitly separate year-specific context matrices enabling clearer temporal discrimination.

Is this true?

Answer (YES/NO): YES